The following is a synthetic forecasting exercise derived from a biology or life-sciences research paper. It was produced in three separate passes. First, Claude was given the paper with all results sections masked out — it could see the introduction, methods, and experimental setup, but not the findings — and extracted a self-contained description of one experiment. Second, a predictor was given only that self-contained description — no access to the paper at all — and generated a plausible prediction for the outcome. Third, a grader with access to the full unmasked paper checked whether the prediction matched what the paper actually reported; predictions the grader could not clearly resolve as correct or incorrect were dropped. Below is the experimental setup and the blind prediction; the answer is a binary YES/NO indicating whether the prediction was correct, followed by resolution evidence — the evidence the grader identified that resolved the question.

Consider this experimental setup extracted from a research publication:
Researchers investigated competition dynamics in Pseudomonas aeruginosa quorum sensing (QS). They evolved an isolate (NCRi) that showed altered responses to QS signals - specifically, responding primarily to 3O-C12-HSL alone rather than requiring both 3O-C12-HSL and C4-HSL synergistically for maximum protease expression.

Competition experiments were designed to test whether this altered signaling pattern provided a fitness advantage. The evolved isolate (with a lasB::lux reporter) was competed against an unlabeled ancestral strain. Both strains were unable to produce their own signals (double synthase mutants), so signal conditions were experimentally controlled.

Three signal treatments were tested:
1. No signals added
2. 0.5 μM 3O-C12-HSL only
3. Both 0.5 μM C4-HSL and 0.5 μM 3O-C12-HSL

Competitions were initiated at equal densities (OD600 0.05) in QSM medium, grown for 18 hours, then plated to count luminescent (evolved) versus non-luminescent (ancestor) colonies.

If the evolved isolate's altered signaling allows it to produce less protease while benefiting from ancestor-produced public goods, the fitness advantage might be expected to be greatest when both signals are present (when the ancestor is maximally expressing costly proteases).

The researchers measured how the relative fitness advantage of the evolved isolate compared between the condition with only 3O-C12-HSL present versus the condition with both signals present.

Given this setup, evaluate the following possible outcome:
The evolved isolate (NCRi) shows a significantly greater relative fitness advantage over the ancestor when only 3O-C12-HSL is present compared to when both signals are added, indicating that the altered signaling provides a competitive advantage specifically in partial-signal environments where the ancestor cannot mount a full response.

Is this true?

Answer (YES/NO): NO